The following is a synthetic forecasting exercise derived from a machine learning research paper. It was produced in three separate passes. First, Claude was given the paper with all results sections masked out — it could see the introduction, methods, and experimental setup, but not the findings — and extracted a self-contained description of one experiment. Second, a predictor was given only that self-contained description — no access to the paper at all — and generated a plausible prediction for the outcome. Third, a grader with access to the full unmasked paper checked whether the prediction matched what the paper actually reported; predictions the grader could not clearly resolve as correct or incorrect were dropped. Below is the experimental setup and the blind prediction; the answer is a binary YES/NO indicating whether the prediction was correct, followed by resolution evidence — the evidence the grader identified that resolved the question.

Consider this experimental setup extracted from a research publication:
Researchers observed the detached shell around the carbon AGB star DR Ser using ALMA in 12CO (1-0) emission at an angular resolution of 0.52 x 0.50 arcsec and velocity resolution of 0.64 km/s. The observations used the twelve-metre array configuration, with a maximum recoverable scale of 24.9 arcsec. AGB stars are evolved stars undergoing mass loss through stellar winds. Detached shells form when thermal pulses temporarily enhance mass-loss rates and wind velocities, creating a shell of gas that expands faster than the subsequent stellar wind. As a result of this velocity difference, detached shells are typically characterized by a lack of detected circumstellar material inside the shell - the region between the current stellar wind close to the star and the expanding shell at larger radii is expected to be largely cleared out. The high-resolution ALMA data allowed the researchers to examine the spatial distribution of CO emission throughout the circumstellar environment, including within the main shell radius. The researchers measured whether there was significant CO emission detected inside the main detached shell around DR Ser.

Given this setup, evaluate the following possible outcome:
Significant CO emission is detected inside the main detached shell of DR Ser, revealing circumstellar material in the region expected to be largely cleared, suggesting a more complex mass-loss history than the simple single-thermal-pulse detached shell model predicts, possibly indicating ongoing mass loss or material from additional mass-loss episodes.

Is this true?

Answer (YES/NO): YES